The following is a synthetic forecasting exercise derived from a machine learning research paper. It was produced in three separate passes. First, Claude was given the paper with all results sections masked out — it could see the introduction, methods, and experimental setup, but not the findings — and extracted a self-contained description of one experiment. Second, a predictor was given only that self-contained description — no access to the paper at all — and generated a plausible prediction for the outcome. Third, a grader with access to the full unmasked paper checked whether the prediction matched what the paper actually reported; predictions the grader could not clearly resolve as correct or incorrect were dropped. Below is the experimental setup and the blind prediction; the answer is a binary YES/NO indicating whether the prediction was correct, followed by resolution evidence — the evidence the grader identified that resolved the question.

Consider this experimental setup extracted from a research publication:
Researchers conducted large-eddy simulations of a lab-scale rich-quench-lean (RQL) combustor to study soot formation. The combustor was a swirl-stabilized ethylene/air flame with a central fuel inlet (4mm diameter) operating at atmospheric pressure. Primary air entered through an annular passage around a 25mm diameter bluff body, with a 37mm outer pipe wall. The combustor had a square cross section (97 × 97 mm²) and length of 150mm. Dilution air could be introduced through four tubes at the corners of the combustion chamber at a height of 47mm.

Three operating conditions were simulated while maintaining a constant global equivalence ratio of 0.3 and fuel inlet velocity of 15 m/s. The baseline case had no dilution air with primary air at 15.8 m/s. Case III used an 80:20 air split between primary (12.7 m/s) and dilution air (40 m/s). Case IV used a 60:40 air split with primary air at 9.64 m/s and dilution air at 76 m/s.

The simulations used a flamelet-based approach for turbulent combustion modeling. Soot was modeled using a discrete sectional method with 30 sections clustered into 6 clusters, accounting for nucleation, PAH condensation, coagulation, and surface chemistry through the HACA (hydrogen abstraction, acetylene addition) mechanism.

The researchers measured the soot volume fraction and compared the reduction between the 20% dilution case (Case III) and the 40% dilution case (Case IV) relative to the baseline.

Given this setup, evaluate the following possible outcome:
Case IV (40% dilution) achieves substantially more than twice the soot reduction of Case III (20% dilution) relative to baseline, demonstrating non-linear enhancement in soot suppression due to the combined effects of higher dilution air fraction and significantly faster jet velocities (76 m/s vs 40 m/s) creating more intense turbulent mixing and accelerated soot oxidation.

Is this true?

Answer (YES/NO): YES